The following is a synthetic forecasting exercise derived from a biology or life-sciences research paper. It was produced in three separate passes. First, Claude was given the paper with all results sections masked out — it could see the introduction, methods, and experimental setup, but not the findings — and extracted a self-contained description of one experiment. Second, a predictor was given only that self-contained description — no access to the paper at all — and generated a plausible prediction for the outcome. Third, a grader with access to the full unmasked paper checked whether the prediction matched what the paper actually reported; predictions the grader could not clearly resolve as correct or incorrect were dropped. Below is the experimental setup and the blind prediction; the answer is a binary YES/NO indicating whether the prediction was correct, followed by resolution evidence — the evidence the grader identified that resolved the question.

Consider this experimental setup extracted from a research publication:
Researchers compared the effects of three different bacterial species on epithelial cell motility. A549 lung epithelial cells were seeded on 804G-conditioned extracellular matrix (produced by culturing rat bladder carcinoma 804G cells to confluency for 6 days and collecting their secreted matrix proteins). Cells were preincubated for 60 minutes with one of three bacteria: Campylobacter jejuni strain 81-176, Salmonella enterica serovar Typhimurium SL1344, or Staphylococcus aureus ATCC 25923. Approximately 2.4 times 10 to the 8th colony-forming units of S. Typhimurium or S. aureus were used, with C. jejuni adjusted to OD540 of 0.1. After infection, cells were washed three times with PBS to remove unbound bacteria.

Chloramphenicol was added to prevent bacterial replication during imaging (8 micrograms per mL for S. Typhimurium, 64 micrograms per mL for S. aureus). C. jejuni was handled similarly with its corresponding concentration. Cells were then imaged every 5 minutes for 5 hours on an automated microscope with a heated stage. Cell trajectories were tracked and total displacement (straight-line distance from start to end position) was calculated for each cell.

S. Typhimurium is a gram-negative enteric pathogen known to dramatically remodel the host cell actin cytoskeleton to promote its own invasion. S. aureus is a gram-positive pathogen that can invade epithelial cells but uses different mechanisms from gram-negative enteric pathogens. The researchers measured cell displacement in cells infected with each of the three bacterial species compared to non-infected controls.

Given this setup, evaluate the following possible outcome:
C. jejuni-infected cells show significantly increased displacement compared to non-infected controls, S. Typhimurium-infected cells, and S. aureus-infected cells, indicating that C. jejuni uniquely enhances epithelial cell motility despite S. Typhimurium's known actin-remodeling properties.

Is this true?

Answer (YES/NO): NO